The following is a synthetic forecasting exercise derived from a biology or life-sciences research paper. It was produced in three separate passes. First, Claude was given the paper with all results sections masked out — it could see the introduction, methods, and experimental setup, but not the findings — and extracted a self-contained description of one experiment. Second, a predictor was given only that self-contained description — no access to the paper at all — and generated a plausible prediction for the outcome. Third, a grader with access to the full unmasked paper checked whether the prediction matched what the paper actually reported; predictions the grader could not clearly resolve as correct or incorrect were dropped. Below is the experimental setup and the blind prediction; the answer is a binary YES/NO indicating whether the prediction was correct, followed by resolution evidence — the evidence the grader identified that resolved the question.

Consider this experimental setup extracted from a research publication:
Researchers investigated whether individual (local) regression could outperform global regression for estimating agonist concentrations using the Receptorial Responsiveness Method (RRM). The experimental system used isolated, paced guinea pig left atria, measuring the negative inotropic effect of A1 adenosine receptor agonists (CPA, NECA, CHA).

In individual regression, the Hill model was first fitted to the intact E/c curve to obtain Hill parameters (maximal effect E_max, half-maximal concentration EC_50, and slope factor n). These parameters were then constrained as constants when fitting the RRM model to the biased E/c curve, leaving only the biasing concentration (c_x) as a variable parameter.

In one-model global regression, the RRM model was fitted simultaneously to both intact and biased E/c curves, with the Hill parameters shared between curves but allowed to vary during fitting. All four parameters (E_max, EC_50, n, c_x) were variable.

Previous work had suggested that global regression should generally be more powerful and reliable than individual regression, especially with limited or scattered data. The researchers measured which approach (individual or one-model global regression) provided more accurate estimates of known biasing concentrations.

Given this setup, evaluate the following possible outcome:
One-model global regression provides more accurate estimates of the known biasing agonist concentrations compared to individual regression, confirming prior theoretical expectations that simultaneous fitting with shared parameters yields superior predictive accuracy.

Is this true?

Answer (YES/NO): NO